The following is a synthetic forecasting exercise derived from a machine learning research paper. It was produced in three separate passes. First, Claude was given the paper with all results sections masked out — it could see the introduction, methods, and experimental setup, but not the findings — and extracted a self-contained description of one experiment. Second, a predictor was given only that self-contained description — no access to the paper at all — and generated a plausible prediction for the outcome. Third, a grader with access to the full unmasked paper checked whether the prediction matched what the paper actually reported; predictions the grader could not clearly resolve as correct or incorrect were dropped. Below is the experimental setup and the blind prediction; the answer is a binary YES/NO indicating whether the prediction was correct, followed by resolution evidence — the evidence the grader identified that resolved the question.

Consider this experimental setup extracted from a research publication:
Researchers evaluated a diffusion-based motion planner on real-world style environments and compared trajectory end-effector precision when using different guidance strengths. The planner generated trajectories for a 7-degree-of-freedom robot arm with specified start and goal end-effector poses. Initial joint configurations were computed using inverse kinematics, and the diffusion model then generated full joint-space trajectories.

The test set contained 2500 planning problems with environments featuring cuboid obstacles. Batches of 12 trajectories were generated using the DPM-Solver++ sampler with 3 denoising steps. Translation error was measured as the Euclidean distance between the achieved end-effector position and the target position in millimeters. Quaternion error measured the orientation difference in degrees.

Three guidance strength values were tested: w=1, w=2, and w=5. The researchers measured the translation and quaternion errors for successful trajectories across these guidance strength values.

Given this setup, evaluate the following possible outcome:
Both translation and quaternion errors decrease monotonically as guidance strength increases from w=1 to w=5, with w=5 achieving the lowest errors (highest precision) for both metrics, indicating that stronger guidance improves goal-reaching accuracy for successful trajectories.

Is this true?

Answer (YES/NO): NO